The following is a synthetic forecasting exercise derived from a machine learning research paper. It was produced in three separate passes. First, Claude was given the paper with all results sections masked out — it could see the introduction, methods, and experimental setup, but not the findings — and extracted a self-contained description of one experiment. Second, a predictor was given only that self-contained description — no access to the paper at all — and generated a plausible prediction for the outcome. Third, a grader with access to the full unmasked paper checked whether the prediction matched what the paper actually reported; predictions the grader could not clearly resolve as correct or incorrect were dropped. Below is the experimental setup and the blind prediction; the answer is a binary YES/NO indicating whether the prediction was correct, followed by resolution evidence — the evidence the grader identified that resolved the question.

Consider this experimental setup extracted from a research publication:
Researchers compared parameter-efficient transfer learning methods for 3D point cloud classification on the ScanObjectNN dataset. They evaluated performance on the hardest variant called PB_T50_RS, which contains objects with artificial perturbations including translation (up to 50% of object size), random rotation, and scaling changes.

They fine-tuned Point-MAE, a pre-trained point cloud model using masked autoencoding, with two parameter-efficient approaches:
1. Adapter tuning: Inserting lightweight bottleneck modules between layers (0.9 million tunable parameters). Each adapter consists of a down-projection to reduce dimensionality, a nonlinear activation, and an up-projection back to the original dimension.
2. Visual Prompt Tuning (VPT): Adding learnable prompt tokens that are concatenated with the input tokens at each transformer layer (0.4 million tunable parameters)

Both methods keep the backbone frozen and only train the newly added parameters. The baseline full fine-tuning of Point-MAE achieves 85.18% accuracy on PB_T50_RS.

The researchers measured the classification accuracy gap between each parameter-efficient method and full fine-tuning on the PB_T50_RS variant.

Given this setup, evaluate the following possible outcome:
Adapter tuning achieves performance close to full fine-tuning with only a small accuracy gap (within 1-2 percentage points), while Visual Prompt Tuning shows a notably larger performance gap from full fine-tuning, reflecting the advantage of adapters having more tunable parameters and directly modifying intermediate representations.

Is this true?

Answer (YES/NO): YES